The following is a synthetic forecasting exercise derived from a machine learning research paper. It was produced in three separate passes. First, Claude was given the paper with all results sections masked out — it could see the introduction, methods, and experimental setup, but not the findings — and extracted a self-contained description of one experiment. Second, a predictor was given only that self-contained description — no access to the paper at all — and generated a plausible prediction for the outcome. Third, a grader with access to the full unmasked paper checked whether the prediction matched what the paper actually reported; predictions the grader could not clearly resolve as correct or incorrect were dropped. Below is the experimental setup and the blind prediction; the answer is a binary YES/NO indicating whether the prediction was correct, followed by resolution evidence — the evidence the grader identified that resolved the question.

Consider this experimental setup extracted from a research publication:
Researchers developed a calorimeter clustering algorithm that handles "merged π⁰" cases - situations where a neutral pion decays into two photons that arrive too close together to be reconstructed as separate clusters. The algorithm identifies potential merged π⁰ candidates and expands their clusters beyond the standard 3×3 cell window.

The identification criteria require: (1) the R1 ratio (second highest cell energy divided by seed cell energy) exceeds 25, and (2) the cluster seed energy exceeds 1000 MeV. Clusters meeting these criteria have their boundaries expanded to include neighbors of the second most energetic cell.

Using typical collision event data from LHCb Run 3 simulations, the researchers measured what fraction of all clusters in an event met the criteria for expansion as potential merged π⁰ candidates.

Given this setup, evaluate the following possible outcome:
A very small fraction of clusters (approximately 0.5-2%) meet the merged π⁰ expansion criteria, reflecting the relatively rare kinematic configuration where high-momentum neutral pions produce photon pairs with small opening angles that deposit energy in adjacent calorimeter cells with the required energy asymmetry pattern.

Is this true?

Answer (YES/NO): NO